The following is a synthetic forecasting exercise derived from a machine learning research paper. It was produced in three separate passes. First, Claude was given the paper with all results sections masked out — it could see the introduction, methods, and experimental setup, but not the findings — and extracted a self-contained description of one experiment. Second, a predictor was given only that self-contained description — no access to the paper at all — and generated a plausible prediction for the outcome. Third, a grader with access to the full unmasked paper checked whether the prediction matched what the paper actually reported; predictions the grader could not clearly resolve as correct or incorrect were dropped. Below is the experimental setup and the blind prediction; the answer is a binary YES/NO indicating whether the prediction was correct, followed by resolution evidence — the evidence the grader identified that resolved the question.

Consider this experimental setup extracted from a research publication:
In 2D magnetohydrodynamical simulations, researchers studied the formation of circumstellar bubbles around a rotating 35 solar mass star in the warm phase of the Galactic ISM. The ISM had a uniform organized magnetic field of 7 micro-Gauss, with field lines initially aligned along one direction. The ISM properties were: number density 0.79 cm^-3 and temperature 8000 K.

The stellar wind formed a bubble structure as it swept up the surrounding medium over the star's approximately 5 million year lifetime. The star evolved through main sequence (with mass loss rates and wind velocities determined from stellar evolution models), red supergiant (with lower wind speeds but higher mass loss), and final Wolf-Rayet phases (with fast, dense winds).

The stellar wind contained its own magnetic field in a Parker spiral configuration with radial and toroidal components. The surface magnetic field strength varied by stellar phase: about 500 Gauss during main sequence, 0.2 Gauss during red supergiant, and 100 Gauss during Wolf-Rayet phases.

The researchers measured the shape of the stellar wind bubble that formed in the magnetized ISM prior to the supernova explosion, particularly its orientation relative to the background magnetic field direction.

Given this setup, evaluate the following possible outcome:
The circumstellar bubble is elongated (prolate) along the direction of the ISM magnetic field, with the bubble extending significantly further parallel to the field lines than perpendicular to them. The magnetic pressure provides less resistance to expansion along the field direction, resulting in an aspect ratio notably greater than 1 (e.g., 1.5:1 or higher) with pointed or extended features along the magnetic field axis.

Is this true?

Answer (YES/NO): YES